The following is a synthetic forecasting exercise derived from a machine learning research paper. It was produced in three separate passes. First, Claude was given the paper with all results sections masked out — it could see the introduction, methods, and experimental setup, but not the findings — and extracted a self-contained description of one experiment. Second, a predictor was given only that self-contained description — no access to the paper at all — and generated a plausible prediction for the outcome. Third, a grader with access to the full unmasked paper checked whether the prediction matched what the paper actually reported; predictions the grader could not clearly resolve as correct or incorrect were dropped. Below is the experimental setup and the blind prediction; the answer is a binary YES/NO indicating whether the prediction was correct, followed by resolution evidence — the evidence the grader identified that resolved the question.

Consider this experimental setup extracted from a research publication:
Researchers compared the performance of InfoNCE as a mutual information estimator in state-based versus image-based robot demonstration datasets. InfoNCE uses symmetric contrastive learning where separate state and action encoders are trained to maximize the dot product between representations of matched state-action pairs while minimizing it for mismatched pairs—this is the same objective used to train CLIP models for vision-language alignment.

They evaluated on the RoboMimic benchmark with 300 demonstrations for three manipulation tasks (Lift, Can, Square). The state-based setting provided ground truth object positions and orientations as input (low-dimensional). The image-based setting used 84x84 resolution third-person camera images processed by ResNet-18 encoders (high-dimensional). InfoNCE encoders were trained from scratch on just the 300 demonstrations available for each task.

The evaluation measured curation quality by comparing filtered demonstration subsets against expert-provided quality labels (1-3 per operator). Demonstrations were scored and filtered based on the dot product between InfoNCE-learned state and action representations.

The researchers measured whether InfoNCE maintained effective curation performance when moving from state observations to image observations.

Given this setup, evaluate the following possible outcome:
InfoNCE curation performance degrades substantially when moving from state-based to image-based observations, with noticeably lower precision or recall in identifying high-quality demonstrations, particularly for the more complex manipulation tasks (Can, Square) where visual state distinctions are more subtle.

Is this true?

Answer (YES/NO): YES